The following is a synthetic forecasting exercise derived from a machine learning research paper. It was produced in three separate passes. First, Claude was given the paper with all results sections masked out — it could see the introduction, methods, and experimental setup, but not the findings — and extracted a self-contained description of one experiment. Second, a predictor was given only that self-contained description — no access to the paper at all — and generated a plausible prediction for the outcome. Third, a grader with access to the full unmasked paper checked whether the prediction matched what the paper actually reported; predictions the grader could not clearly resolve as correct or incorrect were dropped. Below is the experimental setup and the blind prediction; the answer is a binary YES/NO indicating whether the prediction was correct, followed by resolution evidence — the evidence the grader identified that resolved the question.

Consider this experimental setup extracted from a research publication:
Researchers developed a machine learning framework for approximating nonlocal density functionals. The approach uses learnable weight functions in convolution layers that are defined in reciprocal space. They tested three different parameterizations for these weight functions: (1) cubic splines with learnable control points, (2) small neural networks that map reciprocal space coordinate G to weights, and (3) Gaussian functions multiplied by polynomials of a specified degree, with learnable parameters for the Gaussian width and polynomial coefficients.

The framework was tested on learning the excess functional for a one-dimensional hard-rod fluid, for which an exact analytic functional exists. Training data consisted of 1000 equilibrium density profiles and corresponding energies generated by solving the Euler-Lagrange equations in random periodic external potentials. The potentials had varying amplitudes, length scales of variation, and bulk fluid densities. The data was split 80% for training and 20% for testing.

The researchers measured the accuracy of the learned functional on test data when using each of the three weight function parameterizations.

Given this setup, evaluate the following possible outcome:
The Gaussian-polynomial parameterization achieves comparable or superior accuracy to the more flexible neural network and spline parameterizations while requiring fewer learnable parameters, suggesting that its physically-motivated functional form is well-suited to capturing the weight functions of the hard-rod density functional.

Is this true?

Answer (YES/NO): NO